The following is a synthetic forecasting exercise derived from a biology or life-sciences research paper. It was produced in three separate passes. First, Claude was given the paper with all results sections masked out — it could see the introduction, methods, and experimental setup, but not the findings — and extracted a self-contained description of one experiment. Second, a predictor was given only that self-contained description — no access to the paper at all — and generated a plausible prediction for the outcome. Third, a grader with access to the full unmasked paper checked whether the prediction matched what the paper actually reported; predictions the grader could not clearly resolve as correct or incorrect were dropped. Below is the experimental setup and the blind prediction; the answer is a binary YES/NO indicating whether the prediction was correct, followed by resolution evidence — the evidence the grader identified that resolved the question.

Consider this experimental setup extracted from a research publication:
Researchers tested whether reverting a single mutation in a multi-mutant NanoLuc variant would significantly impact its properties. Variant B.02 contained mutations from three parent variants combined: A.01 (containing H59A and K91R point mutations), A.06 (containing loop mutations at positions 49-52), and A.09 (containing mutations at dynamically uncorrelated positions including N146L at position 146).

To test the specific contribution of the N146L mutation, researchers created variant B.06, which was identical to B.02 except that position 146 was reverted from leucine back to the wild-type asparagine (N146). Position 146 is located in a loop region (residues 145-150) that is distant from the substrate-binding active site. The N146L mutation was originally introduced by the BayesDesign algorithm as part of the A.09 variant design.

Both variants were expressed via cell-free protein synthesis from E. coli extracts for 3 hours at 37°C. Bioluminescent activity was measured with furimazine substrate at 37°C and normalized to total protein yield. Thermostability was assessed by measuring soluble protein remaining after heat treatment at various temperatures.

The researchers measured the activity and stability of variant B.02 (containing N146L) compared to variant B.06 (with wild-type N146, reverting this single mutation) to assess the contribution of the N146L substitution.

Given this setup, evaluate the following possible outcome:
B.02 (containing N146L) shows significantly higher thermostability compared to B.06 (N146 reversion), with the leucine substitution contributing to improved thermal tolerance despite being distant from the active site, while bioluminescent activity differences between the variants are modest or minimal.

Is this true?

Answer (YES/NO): NO